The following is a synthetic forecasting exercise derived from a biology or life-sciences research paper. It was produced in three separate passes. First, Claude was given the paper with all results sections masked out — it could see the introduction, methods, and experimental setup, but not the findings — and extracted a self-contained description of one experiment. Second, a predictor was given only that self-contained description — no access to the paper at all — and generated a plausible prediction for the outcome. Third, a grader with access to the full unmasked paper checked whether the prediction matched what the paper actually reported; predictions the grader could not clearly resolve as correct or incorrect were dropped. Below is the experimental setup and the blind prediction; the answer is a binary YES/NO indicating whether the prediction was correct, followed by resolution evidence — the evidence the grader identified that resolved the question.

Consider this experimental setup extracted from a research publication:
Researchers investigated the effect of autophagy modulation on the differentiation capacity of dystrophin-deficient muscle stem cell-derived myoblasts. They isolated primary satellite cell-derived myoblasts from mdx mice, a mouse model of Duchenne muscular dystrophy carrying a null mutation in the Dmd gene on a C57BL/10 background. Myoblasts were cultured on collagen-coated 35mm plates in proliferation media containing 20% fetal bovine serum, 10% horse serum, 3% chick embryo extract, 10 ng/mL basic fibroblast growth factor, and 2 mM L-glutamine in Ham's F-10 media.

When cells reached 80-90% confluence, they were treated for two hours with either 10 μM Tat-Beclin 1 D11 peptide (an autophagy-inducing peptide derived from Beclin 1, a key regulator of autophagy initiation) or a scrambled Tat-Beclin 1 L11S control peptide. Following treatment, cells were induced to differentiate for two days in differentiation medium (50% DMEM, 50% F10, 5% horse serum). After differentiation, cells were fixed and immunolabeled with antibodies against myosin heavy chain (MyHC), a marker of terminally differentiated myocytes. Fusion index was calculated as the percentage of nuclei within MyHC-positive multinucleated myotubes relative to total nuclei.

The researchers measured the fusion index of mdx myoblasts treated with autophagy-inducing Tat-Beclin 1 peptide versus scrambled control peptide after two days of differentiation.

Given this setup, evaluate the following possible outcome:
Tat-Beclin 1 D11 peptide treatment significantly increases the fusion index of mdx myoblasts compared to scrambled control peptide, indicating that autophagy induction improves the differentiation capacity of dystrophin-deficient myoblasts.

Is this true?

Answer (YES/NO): YES